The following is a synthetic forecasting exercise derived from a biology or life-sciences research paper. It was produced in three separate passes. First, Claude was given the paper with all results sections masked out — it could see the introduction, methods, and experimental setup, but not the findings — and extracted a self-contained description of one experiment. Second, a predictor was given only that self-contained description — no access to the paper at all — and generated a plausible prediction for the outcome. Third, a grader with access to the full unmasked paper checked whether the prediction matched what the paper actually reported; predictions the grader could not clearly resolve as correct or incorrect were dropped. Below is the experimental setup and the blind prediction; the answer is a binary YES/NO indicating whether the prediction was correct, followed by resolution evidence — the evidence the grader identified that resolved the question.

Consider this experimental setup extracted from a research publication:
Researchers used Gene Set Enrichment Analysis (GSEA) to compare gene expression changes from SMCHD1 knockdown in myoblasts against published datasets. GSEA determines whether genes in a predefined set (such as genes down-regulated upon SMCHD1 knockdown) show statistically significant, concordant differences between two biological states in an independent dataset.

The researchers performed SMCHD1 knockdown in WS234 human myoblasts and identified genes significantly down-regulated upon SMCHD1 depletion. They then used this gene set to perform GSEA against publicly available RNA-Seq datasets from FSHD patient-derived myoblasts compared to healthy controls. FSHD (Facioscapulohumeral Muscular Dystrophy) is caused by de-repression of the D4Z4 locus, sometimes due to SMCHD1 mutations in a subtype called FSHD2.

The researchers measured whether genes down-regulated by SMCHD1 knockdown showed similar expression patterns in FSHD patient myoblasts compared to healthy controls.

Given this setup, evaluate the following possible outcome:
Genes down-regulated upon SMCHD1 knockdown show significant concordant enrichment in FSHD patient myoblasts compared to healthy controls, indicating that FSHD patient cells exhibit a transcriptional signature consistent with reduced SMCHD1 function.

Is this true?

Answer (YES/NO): YES